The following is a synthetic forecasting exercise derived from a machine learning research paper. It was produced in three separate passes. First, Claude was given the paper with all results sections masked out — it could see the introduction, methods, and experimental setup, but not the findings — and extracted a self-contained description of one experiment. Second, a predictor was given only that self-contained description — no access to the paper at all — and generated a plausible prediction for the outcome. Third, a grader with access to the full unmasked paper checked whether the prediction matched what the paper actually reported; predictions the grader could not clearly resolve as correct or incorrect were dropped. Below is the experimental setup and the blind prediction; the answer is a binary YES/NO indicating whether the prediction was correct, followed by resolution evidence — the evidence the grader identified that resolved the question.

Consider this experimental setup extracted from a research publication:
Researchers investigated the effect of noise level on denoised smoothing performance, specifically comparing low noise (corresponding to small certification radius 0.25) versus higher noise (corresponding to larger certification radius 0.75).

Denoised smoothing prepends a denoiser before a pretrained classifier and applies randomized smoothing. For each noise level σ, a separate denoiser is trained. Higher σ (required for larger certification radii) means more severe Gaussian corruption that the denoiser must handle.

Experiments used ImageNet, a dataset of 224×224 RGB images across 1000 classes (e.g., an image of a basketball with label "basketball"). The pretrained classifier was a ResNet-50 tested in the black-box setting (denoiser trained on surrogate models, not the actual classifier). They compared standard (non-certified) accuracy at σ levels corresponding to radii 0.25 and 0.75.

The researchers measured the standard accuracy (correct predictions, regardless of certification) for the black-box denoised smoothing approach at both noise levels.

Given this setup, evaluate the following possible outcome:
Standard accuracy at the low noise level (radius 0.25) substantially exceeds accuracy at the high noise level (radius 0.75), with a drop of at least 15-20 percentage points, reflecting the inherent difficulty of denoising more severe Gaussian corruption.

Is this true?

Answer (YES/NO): NO